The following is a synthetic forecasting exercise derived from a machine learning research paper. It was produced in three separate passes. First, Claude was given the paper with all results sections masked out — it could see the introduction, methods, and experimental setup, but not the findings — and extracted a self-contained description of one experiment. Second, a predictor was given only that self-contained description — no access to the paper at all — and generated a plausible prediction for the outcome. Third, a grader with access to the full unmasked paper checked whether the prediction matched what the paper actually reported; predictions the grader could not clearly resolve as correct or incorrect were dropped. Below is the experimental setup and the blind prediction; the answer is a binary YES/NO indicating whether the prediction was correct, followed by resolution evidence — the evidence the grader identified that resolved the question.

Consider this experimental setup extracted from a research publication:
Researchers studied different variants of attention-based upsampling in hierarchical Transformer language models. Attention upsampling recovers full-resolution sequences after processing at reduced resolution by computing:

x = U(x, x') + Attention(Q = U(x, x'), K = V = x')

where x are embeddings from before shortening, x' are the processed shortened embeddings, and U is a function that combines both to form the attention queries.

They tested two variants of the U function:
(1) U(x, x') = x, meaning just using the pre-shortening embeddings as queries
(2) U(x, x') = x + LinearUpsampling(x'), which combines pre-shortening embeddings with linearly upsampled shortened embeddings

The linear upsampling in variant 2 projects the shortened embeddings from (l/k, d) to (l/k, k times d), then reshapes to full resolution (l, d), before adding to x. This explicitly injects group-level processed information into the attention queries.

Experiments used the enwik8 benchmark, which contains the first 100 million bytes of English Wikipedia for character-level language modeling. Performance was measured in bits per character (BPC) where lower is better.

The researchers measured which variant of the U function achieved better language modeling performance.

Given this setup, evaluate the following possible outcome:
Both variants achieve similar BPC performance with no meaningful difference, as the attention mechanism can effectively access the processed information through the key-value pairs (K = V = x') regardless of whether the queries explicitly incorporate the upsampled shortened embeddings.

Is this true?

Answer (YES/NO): NO